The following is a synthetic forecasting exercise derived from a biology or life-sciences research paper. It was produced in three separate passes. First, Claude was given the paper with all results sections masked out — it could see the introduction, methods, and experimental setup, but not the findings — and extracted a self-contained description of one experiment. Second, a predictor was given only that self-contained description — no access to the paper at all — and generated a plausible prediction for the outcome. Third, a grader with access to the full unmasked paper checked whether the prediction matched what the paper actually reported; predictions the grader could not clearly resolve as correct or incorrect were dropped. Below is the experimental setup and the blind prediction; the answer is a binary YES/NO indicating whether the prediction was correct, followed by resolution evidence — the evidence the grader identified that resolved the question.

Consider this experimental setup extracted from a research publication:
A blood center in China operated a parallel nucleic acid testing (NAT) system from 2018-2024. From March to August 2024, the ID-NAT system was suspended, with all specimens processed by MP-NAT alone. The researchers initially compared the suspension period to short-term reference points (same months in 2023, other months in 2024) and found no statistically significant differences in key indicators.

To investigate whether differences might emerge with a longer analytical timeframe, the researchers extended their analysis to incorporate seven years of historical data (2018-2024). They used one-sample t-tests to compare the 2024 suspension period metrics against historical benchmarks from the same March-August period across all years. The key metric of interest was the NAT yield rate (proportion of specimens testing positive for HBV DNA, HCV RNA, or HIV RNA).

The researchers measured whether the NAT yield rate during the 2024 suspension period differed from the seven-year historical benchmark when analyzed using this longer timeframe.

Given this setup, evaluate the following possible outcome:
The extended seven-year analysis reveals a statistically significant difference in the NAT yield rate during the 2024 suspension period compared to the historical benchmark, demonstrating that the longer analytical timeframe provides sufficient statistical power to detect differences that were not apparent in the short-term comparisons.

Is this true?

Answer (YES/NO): YES